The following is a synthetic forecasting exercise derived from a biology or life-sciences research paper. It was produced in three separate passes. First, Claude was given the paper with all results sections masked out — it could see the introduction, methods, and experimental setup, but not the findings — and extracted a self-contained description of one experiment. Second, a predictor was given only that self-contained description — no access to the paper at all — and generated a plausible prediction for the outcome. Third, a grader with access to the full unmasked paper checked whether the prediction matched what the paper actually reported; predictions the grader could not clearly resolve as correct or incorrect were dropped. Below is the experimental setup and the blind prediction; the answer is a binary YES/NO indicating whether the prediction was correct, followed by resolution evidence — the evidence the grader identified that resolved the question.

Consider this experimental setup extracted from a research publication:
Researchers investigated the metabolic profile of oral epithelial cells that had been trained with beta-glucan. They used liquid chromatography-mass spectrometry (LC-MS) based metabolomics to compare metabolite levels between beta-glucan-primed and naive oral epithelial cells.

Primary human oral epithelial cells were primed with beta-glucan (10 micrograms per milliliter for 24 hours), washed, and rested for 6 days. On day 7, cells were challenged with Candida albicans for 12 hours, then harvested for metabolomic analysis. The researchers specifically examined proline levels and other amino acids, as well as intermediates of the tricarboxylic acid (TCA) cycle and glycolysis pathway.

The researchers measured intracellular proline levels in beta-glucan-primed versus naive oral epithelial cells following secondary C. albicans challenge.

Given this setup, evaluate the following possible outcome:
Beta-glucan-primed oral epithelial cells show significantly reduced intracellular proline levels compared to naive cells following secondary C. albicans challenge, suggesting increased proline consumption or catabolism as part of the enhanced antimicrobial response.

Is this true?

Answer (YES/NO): YES